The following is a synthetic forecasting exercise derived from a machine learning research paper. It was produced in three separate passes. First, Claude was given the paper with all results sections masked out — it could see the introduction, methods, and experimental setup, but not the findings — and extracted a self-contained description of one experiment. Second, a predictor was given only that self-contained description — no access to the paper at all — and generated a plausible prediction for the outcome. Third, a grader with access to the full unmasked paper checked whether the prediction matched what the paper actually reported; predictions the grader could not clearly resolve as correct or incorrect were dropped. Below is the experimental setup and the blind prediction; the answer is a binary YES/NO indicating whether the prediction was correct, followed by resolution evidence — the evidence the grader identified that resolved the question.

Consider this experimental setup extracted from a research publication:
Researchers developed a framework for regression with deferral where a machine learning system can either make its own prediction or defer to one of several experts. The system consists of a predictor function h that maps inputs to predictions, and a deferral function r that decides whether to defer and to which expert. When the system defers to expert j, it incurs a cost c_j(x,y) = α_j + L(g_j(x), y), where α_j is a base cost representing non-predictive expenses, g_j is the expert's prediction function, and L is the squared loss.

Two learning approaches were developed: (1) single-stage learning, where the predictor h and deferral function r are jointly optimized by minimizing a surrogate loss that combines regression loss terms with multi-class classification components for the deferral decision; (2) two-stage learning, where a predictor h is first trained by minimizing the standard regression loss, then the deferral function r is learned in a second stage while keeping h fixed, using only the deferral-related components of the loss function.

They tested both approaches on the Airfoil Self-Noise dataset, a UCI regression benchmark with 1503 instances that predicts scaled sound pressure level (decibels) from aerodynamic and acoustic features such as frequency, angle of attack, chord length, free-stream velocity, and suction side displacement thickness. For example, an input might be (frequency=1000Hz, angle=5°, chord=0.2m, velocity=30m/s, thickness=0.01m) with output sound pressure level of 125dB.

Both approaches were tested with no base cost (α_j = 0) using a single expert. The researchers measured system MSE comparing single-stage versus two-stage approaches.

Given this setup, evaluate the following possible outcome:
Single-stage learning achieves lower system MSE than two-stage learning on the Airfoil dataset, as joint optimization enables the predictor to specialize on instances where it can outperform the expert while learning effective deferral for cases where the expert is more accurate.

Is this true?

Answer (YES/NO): NO